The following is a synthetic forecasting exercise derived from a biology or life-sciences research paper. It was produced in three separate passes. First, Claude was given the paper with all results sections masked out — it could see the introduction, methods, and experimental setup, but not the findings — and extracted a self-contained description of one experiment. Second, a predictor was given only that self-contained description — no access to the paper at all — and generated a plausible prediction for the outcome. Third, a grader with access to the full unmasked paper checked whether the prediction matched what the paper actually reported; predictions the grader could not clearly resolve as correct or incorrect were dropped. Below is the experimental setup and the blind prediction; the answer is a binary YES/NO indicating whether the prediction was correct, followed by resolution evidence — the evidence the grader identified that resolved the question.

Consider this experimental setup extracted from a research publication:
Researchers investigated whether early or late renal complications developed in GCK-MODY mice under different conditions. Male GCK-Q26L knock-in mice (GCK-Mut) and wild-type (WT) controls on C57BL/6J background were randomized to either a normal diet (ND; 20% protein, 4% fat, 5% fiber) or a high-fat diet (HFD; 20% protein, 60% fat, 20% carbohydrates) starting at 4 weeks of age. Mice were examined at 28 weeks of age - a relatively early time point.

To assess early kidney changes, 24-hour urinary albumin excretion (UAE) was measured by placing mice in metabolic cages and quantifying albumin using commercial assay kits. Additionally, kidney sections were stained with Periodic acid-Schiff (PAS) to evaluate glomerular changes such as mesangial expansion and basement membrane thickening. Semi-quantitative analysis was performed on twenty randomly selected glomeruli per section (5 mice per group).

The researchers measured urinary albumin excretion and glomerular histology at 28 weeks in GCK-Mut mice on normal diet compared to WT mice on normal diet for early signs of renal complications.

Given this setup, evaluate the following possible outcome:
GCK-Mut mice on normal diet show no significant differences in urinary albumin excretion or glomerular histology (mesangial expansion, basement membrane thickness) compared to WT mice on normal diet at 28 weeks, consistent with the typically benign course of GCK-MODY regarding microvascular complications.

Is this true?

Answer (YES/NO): YES